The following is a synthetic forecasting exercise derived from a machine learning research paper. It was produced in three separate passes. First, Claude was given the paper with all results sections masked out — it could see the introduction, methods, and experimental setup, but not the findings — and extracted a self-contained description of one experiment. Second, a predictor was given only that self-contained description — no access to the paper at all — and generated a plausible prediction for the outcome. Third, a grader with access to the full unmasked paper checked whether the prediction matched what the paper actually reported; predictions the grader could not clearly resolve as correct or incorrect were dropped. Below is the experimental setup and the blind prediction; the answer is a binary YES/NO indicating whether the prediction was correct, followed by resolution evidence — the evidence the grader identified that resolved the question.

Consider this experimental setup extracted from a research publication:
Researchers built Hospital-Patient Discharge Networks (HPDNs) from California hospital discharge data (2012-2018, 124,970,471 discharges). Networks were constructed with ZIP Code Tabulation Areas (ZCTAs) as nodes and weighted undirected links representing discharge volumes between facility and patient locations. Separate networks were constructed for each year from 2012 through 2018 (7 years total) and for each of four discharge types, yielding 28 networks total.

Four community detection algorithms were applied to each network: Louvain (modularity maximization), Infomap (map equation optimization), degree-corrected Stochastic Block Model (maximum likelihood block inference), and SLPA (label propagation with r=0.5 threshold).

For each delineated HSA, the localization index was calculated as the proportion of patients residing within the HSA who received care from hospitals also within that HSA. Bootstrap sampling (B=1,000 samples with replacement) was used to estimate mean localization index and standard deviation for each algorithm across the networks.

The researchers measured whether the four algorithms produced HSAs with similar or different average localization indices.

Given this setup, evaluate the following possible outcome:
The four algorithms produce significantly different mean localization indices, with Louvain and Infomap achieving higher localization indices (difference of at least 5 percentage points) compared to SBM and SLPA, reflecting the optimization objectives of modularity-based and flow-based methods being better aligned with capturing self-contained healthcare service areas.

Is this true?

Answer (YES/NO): YES